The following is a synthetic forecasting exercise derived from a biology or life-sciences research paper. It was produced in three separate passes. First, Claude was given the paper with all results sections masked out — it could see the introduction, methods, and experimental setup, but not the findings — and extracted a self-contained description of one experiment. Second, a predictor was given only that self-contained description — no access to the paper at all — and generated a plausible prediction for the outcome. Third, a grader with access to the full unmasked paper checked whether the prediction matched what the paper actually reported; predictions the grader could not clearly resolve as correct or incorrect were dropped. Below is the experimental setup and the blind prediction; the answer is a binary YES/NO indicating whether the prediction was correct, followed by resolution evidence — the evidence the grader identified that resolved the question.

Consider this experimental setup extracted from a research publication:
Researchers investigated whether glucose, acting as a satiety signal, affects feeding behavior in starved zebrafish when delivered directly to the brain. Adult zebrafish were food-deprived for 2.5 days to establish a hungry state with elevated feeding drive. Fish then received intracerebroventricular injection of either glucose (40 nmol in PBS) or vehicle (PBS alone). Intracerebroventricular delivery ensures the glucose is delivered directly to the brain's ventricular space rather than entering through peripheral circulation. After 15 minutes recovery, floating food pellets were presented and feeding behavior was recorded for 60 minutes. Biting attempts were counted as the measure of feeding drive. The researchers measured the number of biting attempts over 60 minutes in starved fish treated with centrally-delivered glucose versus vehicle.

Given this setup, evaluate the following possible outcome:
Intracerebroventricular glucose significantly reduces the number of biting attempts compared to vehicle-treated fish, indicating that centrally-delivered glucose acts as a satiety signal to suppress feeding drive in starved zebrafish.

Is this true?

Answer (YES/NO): YES